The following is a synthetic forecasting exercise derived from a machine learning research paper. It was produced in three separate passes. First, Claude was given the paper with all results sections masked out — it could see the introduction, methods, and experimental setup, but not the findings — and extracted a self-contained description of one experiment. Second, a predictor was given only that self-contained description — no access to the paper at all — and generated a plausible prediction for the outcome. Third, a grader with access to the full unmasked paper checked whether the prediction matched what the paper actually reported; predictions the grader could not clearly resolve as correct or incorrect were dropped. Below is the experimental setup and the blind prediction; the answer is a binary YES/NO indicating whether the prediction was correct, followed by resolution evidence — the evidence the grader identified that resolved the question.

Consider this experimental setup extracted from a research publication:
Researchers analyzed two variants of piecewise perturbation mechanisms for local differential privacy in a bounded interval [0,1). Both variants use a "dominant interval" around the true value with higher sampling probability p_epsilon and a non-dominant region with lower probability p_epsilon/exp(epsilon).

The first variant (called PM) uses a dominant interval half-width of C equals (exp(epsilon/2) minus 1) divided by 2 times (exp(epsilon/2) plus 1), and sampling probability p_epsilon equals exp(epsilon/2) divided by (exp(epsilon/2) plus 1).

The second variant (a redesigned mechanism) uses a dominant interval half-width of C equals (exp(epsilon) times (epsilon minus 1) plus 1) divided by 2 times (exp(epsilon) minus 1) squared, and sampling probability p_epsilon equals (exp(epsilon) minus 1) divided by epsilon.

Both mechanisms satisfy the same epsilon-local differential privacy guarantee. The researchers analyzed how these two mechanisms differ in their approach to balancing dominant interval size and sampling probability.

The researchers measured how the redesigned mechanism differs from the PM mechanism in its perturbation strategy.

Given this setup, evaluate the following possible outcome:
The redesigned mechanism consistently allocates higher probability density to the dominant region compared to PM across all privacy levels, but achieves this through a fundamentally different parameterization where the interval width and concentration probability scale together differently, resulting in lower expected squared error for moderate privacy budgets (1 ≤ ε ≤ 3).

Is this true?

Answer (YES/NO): NO